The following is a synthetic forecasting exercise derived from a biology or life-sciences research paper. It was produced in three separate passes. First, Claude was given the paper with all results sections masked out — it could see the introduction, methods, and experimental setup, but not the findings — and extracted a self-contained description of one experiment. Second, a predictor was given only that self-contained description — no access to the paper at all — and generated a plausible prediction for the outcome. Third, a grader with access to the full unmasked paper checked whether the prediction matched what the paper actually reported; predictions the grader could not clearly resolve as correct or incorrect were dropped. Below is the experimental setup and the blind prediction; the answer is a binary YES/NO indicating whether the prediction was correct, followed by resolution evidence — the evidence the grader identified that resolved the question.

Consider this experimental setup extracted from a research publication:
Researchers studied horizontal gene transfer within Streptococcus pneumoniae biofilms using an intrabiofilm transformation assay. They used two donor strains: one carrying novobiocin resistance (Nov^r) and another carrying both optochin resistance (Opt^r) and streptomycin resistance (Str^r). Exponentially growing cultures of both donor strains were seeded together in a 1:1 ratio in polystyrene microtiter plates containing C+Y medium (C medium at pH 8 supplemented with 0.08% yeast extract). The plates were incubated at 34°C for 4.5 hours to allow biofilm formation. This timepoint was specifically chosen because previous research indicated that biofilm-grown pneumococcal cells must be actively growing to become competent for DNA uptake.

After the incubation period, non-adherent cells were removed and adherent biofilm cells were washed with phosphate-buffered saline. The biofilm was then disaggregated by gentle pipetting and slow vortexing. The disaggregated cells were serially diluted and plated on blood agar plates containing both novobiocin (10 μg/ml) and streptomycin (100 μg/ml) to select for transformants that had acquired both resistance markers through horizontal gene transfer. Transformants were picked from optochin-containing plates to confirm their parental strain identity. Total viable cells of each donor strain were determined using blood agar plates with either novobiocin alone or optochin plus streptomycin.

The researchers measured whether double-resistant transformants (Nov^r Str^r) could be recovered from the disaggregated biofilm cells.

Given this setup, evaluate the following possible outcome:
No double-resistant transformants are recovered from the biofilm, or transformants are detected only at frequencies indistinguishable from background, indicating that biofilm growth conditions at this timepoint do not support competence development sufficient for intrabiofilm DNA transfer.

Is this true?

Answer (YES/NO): NO